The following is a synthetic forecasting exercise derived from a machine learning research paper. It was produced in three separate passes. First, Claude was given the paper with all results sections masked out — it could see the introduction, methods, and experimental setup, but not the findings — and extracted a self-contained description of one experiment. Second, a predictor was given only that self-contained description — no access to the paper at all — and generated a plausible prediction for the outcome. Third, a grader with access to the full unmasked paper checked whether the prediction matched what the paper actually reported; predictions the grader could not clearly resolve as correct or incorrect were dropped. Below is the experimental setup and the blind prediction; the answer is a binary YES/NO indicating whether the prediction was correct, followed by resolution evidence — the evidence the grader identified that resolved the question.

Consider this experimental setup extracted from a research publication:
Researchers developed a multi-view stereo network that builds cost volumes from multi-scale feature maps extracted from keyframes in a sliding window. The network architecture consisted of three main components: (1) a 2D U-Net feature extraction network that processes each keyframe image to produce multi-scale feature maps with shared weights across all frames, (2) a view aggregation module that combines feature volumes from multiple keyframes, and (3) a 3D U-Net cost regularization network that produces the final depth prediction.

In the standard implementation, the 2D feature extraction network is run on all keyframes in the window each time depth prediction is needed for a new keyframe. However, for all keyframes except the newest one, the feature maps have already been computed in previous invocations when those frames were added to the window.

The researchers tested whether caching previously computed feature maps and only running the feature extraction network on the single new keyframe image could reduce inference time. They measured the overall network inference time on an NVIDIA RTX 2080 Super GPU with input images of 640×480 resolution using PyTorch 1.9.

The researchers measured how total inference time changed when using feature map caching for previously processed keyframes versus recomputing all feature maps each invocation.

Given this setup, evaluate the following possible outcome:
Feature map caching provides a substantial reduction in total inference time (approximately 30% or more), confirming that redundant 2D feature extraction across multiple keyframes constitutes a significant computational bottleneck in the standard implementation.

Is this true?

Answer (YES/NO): NO